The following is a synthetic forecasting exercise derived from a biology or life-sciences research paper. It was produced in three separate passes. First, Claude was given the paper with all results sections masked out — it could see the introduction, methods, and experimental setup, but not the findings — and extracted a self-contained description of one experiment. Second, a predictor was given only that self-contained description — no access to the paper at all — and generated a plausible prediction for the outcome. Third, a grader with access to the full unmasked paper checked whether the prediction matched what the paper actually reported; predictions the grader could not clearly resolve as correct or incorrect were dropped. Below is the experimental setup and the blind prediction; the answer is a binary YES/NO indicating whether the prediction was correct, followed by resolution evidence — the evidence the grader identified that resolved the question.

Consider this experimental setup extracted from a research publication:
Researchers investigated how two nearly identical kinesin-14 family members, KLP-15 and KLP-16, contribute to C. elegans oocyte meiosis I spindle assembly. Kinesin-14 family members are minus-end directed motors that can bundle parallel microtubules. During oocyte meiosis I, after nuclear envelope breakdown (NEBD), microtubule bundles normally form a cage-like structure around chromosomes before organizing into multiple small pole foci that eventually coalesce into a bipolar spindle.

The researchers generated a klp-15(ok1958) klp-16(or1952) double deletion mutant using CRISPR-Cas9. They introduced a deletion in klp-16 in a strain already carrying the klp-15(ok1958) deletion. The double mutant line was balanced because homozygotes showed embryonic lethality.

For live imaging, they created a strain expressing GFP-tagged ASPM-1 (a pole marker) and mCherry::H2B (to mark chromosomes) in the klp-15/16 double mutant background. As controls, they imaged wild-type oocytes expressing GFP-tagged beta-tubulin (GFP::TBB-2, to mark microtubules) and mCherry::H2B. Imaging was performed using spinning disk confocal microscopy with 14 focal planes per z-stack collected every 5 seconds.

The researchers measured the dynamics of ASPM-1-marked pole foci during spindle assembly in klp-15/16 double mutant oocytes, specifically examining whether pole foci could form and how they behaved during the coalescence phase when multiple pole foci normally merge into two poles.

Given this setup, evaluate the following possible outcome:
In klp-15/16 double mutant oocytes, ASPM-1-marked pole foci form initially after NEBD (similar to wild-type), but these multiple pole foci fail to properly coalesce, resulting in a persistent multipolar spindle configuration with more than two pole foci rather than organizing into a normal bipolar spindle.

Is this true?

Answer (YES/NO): NO